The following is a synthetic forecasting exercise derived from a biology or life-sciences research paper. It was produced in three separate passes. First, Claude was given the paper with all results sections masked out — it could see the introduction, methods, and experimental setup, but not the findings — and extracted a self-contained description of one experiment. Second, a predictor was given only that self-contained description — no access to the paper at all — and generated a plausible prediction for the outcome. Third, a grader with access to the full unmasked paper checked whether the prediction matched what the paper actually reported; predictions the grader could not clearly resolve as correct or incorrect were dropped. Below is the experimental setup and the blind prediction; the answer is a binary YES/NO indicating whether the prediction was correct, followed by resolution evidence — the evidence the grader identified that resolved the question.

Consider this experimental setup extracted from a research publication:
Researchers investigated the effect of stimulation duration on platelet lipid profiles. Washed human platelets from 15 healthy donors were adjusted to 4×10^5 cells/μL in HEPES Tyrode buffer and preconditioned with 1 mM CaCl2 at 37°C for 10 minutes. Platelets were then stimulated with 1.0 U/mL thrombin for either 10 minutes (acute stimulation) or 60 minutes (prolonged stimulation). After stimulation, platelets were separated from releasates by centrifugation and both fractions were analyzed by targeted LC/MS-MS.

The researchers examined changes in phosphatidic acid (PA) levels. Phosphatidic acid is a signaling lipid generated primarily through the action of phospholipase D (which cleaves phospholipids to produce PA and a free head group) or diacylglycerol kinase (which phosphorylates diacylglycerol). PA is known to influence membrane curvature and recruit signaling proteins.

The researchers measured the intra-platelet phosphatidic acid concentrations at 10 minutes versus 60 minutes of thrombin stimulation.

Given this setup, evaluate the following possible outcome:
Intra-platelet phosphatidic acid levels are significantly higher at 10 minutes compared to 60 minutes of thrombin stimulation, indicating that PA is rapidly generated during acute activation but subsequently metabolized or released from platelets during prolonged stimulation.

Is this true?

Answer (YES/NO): NO